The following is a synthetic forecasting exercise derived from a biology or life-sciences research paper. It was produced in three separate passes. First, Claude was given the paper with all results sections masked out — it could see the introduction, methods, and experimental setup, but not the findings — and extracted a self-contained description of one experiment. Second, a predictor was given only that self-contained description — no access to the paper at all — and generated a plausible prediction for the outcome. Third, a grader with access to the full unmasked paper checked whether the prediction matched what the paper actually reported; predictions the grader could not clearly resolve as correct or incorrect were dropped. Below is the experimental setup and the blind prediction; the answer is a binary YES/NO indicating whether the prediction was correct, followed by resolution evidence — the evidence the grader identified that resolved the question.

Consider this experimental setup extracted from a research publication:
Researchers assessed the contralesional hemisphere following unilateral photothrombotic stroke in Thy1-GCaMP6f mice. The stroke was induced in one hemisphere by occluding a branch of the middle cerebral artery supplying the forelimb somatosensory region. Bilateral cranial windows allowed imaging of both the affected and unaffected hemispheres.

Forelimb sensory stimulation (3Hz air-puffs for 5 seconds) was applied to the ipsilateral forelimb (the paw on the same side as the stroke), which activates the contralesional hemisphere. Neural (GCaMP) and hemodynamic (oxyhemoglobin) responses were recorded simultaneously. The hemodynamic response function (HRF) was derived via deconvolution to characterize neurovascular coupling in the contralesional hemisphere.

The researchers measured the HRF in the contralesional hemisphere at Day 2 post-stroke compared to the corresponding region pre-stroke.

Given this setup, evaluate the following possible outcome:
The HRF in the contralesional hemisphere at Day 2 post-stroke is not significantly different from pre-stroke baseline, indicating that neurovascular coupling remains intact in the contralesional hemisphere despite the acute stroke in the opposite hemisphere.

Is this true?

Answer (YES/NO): YES